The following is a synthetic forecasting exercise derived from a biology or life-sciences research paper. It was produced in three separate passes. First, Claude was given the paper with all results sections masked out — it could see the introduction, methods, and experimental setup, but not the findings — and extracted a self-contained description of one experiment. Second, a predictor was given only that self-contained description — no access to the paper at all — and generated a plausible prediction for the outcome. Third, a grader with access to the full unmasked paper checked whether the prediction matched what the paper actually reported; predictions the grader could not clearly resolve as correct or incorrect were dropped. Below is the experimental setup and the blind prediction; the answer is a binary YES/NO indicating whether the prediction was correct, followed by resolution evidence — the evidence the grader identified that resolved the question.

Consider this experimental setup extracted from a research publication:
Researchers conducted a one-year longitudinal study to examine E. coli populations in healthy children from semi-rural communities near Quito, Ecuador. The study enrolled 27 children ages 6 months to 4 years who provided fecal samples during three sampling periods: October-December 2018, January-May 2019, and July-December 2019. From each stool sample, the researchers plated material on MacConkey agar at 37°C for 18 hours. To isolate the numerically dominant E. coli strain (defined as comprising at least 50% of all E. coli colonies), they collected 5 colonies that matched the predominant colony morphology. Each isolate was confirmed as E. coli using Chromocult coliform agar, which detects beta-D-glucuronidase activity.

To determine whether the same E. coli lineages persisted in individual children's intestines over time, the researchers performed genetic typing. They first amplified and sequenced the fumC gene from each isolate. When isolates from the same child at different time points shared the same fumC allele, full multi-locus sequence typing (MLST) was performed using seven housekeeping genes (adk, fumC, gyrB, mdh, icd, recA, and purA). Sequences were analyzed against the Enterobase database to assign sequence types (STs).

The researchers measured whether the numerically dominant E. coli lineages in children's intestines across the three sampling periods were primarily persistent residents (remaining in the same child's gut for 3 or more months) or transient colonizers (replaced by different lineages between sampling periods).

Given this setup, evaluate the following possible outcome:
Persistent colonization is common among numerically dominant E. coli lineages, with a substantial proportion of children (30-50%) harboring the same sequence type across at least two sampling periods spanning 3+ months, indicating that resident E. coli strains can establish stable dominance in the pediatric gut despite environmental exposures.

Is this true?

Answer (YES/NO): NO